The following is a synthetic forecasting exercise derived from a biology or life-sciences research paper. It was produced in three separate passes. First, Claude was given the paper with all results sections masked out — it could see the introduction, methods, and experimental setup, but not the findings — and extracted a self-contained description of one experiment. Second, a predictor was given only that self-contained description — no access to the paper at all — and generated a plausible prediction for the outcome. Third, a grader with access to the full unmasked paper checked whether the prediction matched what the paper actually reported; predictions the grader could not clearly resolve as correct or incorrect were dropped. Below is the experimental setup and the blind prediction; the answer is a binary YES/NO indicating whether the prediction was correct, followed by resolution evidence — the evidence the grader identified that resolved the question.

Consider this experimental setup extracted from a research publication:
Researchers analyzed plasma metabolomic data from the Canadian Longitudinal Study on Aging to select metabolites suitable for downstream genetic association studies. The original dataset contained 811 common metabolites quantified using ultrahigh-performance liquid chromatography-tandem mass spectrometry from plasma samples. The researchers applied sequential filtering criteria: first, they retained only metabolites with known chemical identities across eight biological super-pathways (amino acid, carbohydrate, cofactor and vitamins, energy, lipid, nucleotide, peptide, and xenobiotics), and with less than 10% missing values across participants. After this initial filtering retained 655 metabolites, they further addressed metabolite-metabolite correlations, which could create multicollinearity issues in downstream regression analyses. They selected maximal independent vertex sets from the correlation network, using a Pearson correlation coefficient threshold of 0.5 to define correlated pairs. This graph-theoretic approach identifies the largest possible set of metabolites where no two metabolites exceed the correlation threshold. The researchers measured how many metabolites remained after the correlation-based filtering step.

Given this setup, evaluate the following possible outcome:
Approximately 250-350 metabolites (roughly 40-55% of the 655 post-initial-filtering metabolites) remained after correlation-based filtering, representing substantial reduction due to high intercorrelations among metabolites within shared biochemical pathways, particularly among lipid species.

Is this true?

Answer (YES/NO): NO